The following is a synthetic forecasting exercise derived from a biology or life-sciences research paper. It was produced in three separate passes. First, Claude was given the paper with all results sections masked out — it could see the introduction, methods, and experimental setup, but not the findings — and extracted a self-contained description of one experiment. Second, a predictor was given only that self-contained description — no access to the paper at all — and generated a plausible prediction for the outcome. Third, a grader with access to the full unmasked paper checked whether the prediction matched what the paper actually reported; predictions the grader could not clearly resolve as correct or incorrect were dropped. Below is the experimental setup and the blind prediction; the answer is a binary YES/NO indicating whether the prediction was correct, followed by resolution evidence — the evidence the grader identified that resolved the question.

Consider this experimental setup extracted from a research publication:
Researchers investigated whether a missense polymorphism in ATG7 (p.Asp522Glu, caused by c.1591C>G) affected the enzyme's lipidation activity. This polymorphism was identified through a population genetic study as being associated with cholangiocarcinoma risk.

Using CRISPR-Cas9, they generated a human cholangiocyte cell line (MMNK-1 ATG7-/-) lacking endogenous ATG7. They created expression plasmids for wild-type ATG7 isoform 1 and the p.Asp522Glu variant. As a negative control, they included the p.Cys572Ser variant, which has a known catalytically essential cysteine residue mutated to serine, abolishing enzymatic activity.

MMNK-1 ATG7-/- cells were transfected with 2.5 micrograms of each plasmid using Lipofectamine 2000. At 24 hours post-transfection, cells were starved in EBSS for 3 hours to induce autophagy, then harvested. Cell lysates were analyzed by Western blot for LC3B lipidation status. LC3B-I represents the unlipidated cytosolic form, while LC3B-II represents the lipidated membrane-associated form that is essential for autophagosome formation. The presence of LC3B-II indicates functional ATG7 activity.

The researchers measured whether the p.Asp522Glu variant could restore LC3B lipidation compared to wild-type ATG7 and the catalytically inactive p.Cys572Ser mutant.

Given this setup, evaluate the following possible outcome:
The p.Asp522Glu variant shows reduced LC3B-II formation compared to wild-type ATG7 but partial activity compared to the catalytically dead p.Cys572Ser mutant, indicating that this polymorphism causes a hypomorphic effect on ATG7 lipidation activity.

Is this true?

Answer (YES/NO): NO